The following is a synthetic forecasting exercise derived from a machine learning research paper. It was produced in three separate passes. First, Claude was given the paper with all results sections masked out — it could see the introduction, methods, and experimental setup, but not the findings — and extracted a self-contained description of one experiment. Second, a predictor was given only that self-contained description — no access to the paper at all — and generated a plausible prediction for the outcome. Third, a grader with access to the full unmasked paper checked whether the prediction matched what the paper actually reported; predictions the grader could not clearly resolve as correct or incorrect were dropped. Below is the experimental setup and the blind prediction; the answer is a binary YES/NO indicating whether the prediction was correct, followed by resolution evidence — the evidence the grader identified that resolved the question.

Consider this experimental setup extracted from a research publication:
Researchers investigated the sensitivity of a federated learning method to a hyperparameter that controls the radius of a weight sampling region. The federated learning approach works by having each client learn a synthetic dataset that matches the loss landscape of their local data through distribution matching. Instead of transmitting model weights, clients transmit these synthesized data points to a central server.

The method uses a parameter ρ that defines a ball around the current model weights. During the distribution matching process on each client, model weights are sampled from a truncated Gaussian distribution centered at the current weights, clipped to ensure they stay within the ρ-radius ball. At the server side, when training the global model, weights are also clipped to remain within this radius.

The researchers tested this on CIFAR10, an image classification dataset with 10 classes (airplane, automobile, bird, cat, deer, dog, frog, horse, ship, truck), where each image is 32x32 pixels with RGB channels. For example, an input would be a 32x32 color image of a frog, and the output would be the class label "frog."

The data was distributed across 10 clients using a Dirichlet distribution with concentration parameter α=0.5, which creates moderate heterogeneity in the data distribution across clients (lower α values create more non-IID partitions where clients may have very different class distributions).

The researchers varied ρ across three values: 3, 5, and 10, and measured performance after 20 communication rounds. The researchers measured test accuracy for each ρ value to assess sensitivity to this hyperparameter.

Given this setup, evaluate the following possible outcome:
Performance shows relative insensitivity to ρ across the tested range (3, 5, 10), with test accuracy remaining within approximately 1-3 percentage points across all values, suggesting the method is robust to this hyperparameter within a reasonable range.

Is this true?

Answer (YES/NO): YES